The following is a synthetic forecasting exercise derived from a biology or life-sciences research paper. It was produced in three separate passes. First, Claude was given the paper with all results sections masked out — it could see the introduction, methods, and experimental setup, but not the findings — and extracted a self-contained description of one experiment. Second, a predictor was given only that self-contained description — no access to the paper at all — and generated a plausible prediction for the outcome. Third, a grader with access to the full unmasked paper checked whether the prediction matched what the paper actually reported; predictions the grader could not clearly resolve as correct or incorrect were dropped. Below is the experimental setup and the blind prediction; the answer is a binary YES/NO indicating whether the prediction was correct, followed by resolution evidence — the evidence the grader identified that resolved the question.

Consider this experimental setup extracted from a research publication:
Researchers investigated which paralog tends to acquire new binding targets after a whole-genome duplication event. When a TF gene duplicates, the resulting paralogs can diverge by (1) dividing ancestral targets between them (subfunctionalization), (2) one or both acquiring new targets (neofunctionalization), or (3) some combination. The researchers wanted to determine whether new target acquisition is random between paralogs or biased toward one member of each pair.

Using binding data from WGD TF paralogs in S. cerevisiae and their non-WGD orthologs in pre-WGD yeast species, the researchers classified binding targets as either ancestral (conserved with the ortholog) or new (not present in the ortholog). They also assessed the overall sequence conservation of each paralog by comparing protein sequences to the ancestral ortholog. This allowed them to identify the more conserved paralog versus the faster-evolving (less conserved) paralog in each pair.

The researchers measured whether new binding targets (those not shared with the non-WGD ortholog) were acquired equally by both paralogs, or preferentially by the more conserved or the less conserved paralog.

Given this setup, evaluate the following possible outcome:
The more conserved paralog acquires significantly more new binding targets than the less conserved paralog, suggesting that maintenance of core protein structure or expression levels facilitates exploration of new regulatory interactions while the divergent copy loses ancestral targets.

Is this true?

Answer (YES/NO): NO